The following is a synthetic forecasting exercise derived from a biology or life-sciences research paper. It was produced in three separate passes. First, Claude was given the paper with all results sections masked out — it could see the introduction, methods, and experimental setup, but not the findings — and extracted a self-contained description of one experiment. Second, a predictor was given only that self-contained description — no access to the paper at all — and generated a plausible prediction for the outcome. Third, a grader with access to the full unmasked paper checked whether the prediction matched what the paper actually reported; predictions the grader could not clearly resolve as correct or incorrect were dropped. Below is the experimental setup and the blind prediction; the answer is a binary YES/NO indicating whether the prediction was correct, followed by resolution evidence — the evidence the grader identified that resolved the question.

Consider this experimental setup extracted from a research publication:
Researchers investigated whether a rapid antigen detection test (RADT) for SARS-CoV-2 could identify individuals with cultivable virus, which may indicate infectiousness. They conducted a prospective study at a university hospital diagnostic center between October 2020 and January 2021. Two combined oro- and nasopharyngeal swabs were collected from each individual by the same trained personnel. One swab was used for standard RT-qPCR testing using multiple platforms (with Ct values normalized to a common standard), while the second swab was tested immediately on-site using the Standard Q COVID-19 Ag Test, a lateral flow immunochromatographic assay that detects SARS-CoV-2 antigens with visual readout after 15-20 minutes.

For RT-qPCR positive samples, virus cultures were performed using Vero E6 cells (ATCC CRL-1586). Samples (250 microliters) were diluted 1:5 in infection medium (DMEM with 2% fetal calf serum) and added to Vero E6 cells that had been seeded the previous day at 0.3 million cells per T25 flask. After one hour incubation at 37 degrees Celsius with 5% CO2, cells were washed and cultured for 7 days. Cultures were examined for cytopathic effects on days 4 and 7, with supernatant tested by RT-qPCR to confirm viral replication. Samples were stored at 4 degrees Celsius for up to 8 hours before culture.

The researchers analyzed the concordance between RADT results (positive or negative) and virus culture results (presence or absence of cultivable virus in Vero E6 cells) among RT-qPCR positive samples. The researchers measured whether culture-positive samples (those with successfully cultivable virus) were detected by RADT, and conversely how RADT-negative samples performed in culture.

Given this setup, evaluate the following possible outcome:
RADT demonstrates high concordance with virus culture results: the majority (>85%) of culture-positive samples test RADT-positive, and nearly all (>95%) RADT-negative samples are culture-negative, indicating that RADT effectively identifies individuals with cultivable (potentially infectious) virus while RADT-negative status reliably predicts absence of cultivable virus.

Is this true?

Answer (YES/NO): YES